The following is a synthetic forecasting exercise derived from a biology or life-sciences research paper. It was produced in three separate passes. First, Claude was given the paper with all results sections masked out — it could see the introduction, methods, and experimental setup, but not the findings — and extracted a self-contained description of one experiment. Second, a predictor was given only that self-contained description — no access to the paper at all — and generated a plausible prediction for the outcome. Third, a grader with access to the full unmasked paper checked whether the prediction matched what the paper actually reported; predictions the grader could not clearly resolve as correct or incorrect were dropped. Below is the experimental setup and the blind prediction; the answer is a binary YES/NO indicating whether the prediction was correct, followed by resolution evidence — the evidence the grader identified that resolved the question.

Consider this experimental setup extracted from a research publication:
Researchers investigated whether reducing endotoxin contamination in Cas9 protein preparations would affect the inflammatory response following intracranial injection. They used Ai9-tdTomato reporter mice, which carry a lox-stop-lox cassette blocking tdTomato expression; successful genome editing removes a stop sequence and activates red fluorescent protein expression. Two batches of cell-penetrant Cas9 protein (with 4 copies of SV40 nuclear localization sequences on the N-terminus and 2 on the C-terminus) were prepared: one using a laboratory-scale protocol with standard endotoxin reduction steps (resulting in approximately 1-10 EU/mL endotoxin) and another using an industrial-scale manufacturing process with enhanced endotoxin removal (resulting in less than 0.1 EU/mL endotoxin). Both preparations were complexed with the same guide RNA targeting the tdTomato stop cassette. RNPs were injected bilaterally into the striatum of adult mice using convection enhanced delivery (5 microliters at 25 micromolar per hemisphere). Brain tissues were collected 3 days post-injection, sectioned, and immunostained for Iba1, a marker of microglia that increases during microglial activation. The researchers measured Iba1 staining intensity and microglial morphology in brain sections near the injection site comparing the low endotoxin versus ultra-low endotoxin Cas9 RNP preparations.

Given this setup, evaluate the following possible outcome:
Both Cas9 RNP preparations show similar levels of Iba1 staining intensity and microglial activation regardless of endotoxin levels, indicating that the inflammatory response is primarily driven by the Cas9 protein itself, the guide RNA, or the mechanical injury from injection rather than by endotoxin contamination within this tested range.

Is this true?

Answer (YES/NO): NO